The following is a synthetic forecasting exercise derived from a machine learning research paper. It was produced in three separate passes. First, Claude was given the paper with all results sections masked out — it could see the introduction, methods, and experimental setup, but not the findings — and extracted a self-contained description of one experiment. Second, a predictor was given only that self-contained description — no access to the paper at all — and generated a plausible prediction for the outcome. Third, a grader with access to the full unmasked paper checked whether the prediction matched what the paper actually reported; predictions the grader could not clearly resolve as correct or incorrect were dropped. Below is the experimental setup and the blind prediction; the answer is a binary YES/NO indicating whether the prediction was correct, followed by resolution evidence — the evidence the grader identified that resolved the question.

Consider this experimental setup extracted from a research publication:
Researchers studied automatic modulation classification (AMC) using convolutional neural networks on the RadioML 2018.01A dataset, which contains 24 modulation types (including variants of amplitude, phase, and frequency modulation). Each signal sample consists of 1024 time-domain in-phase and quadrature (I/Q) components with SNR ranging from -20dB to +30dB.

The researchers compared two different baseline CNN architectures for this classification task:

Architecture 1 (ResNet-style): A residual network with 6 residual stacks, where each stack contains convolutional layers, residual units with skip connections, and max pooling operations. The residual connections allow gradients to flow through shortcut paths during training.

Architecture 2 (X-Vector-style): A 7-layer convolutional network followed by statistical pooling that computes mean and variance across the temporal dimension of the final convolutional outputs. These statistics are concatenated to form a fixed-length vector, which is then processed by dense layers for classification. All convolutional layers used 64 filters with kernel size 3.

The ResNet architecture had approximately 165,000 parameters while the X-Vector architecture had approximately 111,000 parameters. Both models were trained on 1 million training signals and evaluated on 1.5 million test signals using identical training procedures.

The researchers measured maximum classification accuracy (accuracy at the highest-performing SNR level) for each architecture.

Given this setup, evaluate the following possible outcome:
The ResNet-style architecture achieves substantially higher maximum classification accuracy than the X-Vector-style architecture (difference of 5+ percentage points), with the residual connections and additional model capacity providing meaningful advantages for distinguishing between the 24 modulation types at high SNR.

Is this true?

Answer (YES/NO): NO